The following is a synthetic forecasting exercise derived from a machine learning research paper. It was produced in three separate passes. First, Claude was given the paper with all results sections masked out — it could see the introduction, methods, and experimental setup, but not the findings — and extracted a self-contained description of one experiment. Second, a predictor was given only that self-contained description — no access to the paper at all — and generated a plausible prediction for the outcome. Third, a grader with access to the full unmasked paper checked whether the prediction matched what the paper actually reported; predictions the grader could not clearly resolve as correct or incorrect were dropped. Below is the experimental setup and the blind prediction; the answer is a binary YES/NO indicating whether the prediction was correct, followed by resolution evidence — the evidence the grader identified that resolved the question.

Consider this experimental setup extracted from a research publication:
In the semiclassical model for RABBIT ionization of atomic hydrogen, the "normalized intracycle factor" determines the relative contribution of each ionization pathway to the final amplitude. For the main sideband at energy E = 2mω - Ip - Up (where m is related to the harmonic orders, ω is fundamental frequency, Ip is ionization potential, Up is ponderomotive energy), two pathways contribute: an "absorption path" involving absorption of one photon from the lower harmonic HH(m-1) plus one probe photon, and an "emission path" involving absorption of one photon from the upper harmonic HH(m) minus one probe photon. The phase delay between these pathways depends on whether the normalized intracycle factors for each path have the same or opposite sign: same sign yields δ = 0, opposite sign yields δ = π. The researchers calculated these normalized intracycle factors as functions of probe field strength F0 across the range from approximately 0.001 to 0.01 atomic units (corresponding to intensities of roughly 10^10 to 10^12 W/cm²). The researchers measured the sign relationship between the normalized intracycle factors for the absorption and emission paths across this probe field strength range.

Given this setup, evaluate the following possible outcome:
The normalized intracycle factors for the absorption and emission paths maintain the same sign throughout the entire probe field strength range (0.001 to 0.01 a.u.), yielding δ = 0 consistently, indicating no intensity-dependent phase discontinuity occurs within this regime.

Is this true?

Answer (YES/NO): NO